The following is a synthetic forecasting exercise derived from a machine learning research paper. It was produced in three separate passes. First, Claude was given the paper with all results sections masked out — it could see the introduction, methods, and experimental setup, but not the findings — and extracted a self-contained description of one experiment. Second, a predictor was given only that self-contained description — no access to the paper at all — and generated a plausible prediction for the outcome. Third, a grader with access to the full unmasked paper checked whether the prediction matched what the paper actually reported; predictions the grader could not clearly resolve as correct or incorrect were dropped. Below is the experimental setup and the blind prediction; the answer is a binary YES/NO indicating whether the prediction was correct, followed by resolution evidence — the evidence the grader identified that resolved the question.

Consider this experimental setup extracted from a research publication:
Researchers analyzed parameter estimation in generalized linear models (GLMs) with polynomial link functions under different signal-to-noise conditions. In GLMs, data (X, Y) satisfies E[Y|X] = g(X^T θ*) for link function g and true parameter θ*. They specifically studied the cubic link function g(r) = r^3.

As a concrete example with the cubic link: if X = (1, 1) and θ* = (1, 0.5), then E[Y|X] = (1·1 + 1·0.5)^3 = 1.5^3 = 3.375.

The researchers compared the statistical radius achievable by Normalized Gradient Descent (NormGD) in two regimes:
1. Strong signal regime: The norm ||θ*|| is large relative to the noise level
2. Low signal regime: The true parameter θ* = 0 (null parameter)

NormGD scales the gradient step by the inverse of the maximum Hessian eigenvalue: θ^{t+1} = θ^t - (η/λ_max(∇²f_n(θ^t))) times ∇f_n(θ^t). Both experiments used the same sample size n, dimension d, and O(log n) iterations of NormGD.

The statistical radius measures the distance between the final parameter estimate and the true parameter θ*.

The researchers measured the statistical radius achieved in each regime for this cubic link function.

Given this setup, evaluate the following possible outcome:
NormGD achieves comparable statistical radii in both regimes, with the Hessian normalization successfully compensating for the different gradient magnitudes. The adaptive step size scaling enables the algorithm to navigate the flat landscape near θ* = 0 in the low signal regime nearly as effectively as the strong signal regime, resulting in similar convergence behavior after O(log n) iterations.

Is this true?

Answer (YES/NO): NO